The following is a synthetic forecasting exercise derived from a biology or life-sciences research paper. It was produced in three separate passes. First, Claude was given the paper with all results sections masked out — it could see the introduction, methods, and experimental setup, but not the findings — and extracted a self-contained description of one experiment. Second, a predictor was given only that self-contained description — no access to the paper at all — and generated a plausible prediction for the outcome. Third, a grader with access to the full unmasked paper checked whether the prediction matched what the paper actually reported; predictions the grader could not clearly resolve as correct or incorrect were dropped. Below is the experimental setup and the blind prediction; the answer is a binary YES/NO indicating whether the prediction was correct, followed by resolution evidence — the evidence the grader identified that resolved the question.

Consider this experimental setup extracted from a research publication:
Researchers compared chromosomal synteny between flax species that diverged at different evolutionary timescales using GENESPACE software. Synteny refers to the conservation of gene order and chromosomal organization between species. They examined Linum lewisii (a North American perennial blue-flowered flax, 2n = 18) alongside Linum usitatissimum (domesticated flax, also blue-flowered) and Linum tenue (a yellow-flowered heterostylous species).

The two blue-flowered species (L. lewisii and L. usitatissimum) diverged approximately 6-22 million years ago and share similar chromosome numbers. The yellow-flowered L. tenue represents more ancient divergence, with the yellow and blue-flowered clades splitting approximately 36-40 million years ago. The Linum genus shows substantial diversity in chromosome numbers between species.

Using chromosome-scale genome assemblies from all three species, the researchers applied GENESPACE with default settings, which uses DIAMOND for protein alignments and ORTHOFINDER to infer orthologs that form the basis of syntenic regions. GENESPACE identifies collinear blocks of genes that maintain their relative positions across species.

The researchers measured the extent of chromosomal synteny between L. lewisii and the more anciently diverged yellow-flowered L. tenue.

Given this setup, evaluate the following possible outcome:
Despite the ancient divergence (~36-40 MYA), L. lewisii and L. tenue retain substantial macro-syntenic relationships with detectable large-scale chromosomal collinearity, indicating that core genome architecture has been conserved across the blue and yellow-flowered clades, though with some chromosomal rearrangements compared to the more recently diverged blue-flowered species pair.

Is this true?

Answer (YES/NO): NO